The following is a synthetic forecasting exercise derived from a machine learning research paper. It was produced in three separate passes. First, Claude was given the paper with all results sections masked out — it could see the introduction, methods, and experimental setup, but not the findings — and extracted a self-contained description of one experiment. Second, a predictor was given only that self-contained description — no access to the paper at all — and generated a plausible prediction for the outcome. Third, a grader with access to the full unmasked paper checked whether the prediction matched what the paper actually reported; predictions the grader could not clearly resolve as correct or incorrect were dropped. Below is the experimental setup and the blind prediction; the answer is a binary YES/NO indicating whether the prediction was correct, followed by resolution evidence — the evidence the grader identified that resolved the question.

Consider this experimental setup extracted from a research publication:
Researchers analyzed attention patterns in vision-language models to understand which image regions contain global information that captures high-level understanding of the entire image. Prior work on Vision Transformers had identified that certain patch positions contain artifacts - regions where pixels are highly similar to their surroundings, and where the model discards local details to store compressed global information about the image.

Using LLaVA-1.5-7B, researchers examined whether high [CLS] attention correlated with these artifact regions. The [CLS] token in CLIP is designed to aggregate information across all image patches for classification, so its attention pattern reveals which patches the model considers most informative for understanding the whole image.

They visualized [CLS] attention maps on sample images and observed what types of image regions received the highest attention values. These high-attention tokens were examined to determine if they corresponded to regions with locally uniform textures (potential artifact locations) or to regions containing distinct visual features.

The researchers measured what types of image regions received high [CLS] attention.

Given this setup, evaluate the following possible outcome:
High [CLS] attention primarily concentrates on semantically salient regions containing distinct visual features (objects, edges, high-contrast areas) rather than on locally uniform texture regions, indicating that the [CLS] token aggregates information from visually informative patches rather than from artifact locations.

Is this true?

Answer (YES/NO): YES